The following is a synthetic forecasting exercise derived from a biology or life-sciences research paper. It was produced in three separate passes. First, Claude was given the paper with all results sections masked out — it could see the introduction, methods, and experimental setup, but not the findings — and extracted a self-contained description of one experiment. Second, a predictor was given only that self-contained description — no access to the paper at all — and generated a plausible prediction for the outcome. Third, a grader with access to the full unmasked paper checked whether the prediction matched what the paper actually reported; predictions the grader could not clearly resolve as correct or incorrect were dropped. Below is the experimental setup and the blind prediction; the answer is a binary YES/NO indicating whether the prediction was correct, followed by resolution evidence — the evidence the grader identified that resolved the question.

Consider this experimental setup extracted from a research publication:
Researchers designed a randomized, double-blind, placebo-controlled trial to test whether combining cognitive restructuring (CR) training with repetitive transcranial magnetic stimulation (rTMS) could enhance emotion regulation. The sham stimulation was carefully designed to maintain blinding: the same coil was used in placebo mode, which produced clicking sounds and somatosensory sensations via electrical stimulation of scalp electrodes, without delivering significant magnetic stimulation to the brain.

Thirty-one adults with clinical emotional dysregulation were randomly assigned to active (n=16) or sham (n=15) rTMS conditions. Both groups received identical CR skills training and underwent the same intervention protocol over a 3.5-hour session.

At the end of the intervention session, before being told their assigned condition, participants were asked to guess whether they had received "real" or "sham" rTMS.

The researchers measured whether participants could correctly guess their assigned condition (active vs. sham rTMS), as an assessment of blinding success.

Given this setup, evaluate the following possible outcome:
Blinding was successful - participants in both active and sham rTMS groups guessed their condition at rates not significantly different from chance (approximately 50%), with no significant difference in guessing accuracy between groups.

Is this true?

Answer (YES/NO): YES